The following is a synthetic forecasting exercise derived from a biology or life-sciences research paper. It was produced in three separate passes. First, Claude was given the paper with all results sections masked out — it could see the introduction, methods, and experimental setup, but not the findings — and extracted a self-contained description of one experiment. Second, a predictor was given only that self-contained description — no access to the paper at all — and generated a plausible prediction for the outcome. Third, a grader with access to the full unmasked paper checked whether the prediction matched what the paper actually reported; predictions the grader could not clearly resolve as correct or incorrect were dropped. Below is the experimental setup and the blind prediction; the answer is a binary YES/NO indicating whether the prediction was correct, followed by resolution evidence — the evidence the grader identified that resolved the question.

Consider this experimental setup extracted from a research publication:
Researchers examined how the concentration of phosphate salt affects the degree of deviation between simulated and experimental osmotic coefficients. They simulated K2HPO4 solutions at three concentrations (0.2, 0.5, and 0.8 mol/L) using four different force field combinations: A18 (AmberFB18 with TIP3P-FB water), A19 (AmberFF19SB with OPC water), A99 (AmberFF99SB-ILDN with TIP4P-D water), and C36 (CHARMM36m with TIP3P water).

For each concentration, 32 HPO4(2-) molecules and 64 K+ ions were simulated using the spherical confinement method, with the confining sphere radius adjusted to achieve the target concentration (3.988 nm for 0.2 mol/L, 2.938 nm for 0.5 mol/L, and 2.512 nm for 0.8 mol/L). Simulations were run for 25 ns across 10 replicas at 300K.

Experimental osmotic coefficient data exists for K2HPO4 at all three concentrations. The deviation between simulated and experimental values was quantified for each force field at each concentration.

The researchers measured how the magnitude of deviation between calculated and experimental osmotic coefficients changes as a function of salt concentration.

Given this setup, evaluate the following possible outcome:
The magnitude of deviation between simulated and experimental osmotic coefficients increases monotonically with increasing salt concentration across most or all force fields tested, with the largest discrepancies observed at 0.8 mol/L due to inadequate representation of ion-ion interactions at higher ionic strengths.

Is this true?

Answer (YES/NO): NO